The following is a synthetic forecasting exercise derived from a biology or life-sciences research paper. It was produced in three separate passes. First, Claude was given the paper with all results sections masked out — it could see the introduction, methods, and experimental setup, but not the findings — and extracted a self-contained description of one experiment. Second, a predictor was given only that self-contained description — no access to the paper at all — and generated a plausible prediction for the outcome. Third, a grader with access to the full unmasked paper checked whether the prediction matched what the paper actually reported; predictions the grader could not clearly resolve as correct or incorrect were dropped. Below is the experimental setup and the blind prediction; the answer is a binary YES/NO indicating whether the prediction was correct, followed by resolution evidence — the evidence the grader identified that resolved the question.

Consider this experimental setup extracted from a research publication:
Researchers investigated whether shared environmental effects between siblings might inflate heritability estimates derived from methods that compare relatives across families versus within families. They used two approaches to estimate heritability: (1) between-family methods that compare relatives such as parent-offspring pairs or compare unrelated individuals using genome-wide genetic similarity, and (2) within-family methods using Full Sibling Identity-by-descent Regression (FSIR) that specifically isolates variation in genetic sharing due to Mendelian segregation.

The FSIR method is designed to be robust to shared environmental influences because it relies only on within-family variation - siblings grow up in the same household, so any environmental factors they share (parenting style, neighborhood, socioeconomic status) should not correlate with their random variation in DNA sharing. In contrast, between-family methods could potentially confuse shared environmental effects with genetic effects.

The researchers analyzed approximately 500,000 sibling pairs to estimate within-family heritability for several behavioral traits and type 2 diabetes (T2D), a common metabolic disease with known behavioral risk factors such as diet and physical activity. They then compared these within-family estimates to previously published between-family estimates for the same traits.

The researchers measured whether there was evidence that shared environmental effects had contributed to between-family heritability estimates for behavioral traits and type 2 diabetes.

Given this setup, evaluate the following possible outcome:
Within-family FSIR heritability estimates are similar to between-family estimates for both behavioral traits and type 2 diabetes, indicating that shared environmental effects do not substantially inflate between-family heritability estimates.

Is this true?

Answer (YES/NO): NO